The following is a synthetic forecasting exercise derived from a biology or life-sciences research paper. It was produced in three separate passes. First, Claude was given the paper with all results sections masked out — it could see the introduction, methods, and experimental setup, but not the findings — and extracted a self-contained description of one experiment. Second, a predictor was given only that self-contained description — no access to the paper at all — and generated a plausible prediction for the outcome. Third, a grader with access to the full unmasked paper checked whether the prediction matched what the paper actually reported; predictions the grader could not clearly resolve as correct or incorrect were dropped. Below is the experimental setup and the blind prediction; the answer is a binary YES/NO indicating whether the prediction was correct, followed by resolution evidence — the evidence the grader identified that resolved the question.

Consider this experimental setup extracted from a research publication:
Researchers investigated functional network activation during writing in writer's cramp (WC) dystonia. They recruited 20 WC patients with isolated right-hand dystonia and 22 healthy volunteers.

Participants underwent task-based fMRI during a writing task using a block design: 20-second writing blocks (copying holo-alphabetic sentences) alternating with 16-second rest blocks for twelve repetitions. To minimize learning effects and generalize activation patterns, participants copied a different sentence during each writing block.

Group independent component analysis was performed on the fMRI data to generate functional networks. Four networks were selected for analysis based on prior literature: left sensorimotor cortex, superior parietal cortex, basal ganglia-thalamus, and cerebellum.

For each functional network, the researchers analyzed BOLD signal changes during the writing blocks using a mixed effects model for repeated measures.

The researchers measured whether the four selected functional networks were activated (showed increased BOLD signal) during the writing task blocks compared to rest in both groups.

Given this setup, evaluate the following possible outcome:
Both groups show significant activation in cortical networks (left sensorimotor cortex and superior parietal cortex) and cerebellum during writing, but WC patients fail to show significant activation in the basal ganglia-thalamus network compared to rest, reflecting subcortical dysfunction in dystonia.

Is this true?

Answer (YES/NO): NO